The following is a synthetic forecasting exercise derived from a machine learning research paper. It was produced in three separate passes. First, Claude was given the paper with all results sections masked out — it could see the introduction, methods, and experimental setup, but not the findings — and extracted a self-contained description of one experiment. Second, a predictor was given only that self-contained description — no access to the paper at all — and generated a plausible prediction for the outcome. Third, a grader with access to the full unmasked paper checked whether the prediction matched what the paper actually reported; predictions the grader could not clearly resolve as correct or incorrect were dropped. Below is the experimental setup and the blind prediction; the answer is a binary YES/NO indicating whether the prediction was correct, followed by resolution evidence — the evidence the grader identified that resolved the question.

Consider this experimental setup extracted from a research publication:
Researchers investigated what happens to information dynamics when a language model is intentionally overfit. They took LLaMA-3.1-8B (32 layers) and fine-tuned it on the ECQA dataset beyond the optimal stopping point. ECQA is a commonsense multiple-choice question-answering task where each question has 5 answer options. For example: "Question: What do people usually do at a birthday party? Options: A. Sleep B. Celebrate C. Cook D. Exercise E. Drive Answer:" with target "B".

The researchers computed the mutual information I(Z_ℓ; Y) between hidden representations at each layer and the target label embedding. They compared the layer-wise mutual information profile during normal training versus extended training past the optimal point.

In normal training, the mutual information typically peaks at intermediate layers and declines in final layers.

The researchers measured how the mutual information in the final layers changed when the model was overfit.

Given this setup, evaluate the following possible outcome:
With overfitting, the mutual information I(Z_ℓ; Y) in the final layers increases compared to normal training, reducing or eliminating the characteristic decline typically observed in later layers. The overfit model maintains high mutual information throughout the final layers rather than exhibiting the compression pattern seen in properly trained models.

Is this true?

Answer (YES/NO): YES